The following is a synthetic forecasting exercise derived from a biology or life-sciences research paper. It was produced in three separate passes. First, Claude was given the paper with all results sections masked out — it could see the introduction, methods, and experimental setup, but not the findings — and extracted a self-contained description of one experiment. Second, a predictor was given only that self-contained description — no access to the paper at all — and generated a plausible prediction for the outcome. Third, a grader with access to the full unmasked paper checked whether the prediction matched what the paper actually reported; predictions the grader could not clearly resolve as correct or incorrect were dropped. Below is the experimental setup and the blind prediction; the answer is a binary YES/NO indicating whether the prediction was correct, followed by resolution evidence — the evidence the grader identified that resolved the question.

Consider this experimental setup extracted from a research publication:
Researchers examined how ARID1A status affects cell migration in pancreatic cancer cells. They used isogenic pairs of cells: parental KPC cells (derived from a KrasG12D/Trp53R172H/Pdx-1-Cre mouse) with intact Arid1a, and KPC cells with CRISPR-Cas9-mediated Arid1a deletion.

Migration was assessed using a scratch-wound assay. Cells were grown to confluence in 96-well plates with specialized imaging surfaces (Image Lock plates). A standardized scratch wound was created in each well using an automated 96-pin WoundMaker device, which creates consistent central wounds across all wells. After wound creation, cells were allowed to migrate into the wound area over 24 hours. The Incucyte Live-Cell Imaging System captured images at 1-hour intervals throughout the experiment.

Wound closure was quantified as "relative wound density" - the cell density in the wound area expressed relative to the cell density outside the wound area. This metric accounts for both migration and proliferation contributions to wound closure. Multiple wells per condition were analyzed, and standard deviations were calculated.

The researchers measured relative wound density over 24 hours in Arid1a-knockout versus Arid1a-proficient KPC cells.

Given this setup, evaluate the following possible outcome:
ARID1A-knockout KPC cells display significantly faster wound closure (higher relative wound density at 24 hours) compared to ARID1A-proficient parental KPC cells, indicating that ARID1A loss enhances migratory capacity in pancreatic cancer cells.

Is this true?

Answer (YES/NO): NO